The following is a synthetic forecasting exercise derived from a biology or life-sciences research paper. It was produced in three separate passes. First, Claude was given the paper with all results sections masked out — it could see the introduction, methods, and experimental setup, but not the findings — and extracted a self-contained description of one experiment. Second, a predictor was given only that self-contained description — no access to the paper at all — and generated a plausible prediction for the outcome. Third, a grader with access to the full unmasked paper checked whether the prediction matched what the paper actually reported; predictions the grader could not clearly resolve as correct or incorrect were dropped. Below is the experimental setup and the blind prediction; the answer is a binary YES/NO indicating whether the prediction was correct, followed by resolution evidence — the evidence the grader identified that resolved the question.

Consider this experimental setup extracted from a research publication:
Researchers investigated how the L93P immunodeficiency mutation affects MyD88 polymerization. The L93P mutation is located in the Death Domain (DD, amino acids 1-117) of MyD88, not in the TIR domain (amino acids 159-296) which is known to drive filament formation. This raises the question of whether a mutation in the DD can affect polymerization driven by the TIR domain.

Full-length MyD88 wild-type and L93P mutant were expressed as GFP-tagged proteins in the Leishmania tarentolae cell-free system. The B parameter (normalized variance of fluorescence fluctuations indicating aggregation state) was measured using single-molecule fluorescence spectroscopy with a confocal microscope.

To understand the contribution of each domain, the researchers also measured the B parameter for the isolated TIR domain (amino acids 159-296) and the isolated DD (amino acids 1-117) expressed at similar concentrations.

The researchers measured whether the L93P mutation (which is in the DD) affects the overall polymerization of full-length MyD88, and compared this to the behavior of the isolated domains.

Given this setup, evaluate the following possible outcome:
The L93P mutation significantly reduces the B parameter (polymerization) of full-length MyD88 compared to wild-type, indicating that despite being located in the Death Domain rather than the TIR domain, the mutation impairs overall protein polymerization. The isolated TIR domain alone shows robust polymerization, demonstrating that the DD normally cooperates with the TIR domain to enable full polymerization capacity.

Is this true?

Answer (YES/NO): NO